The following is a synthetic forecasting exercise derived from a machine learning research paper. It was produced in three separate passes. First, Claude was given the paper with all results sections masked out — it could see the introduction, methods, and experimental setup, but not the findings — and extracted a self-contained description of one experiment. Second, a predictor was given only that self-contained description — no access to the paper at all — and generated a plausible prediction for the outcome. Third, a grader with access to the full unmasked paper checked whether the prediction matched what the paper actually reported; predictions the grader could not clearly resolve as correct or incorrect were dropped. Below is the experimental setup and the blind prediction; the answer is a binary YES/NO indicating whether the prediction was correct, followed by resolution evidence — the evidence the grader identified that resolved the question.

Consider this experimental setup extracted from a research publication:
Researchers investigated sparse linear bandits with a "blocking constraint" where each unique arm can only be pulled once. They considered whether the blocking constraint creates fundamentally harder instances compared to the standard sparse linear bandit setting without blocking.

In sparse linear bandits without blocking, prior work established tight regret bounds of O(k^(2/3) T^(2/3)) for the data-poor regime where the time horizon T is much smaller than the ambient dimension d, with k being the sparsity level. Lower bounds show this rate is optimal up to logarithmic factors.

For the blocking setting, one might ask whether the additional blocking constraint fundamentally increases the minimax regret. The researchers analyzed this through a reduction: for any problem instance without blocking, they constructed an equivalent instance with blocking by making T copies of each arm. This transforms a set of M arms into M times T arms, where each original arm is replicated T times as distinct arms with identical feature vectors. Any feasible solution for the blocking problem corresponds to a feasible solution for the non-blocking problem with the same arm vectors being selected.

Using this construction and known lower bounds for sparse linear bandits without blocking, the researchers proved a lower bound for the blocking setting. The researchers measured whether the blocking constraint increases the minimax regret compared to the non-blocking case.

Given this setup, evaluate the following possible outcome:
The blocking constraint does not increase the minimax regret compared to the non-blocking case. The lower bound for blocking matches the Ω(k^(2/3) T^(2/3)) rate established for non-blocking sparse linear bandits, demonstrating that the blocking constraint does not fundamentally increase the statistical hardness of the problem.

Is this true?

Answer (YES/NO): NO